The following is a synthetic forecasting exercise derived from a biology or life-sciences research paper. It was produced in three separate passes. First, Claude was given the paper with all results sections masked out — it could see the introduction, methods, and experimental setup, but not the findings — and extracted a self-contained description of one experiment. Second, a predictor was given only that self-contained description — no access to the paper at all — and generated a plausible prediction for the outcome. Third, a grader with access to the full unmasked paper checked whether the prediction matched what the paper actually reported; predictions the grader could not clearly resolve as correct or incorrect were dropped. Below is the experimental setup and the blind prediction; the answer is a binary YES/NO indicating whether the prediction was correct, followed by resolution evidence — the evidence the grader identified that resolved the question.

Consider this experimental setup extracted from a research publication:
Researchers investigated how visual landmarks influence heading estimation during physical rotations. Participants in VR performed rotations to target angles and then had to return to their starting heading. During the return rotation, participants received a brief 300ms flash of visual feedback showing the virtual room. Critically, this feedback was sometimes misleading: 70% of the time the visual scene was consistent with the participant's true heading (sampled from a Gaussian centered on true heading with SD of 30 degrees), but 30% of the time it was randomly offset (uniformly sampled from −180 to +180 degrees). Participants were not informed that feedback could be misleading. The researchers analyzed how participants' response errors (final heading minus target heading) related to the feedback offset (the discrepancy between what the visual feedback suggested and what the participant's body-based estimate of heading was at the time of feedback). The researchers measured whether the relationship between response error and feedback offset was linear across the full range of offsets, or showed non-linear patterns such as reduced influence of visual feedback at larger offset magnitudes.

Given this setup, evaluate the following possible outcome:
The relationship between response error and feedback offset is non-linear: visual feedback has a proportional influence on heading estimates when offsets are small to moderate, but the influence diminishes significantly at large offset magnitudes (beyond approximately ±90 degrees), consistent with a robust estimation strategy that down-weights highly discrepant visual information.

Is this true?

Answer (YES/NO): YES